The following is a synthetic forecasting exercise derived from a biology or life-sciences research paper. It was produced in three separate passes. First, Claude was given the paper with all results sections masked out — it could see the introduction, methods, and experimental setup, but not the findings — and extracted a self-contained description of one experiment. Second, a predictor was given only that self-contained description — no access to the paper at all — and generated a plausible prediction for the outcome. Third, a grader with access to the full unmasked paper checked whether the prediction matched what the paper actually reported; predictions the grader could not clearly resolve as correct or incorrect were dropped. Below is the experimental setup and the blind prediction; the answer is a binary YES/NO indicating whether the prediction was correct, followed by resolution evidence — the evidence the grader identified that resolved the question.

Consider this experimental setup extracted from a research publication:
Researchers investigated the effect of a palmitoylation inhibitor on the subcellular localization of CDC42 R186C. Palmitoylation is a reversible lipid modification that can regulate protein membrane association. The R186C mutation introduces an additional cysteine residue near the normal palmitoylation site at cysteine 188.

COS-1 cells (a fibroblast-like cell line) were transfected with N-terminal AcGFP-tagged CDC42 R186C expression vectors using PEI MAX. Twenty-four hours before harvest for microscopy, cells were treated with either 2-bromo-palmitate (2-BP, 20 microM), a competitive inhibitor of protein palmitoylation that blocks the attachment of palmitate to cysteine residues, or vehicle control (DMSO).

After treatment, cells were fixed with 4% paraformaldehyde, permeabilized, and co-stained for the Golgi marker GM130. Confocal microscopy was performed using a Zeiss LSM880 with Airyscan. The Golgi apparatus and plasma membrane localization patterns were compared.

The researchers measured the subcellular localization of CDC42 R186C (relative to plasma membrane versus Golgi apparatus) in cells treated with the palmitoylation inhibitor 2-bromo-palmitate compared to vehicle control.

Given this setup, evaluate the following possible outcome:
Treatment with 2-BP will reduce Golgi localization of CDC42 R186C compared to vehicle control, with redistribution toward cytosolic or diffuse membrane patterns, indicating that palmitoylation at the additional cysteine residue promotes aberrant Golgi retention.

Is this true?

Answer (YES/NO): YES